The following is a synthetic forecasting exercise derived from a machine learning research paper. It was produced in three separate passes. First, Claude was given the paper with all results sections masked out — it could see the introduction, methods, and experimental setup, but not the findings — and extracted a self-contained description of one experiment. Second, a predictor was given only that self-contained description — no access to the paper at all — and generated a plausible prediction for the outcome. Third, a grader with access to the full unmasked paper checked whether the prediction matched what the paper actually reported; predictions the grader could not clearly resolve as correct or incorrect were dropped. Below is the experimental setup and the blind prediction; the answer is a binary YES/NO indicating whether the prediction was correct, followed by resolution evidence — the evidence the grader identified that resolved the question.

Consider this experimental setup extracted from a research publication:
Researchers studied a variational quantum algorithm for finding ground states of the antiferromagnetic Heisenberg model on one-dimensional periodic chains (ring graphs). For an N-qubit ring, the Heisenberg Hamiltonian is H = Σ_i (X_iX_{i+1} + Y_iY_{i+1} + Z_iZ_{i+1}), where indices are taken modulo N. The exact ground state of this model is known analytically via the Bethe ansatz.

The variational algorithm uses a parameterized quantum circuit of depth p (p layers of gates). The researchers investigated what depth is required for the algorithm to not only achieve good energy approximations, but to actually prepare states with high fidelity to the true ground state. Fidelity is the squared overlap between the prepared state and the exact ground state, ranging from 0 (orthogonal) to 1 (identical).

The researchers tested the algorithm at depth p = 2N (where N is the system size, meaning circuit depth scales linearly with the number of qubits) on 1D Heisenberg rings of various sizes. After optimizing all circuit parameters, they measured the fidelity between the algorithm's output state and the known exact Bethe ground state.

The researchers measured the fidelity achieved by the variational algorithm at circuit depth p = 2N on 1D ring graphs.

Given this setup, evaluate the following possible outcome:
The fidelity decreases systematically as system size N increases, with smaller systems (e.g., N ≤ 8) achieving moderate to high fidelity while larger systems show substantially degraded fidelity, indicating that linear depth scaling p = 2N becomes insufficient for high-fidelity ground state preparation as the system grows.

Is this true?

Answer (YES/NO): NO